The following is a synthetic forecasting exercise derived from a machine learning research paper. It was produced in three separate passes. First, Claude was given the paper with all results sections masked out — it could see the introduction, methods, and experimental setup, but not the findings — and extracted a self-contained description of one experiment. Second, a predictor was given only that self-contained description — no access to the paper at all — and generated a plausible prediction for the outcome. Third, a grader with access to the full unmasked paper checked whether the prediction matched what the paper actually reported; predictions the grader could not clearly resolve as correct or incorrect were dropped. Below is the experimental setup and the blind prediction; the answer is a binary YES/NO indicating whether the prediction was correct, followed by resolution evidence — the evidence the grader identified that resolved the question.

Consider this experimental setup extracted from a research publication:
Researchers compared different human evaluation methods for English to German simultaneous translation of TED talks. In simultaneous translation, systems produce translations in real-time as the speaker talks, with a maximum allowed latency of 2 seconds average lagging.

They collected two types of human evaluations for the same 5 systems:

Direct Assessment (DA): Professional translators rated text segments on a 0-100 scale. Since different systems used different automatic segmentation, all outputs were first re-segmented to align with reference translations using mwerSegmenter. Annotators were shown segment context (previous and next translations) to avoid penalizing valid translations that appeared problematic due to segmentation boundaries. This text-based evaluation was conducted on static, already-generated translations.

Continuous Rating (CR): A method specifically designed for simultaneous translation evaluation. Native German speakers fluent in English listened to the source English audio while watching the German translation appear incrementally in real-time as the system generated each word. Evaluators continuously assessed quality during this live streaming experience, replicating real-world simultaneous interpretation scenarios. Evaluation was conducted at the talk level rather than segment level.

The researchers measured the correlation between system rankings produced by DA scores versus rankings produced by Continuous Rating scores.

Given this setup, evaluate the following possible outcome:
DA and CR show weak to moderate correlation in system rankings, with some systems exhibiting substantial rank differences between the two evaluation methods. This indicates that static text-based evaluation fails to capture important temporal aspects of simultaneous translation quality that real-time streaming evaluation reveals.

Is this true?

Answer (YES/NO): NO